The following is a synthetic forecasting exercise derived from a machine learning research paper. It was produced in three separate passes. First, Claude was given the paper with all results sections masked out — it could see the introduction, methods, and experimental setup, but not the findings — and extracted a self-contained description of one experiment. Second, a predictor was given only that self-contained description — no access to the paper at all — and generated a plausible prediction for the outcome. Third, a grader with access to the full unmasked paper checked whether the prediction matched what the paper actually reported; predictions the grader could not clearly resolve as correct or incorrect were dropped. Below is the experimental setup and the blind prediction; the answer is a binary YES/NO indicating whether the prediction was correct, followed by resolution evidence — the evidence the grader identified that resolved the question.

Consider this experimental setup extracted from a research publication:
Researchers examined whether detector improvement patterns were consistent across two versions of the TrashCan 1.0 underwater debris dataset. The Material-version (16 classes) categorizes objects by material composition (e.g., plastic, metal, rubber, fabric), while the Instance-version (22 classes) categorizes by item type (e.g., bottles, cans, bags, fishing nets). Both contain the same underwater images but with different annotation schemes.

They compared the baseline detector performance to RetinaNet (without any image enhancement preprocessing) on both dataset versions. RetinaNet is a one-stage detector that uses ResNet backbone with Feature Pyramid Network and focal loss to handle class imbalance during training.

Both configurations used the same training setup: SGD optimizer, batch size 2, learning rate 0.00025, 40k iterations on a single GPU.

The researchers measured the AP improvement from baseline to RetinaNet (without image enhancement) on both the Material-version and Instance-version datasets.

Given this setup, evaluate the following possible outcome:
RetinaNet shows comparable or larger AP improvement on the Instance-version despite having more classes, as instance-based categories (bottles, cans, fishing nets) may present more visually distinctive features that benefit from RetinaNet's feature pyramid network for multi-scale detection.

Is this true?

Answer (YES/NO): YES